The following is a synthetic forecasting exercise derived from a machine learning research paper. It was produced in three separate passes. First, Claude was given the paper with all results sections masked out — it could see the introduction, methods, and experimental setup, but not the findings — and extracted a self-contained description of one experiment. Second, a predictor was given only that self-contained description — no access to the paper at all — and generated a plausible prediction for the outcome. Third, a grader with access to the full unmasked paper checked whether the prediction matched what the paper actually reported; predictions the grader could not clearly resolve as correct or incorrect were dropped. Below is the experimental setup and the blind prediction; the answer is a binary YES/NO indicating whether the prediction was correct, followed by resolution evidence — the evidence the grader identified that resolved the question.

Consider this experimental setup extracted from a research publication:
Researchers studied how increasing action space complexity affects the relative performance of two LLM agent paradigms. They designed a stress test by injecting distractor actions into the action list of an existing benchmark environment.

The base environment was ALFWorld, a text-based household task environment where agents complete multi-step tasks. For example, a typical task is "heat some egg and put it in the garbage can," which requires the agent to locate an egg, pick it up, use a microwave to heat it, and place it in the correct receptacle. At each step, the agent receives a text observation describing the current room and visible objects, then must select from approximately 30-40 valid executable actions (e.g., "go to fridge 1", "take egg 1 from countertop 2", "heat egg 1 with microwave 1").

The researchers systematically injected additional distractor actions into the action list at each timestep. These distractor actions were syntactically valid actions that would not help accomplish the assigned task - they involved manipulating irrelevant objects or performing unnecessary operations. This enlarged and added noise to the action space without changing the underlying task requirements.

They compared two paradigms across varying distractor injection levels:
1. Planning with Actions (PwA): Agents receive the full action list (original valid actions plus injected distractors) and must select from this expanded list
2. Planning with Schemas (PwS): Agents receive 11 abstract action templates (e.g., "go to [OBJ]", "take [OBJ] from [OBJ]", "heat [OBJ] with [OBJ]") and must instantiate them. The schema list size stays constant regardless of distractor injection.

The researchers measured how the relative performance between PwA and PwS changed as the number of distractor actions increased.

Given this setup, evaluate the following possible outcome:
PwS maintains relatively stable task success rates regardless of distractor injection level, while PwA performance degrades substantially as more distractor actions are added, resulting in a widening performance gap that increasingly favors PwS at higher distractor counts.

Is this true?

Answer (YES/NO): NO